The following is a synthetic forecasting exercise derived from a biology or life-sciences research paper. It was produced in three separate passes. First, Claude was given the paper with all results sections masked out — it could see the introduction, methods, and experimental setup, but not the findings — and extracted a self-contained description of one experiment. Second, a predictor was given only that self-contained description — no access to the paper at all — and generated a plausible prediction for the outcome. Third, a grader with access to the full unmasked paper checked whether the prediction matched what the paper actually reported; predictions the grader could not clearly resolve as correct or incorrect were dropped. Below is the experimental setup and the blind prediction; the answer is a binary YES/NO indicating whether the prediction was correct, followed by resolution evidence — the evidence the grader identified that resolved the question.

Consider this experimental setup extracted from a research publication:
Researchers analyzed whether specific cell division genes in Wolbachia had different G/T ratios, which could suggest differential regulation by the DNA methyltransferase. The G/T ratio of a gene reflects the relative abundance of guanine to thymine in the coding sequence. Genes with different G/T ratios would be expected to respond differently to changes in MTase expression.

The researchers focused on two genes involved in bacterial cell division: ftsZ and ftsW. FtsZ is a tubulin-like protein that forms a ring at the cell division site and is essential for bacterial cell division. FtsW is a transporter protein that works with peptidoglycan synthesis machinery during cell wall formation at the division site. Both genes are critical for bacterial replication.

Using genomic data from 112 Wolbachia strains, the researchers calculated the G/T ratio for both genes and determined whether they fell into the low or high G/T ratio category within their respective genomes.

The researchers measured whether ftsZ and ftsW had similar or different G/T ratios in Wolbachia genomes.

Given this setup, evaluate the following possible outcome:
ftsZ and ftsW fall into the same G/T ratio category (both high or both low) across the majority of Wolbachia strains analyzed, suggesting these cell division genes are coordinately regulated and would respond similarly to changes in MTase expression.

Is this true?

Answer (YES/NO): NO